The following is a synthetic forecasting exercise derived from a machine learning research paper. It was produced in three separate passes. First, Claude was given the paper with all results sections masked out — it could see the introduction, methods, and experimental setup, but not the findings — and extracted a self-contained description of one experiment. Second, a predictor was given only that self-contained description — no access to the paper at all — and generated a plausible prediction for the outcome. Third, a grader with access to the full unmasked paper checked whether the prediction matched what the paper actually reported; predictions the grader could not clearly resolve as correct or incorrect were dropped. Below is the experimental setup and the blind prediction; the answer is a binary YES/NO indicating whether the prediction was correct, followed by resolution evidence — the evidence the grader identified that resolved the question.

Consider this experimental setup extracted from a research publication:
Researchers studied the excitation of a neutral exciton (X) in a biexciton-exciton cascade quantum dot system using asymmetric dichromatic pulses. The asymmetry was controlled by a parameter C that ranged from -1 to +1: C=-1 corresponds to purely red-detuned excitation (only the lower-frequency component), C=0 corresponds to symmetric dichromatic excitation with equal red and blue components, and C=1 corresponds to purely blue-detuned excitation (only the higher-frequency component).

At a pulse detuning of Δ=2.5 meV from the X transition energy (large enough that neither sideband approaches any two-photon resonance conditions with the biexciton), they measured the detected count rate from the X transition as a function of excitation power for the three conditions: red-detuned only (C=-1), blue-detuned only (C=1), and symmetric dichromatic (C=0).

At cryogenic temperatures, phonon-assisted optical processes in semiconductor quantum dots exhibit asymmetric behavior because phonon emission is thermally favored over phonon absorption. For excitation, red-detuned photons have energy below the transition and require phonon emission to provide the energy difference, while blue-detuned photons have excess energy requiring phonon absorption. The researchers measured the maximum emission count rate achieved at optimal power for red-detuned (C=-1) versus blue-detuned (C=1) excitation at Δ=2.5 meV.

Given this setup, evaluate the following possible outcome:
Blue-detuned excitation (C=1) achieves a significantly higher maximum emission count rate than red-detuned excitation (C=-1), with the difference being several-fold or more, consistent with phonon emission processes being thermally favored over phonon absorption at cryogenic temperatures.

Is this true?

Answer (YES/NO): NO